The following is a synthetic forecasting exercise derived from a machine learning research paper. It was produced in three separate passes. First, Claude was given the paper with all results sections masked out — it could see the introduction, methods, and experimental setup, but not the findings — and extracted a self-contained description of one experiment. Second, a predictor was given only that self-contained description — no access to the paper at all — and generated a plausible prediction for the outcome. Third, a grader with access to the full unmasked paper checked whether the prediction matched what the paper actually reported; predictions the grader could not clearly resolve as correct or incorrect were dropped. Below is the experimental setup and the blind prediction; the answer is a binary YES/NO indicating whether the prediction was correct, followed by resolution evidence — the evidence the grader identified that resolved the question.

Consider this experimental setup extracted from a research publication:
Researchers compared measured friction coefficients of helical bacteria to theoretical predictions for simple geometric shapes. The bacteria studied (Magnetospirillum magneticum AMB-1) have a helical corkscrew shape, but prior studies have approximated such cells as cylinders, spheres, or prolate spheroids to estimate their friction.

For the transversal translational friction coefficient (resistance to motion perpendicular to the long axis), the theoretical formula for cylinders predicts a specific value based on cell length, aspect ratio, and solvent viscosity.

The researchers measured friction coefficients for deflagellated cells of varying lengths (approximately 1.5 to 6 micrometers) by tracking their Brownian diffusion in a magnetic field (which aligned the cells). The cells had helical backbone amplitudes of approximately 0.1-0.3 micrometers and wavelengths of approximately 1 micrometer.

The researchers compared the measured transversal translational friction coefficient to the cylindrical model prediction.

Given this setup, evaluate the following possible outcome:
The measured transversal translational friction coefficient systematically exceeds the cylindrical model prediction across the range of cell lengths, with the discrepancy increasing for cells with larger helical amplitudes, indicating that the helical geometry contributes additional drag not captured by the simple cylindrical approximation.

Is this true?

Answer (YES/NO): NO